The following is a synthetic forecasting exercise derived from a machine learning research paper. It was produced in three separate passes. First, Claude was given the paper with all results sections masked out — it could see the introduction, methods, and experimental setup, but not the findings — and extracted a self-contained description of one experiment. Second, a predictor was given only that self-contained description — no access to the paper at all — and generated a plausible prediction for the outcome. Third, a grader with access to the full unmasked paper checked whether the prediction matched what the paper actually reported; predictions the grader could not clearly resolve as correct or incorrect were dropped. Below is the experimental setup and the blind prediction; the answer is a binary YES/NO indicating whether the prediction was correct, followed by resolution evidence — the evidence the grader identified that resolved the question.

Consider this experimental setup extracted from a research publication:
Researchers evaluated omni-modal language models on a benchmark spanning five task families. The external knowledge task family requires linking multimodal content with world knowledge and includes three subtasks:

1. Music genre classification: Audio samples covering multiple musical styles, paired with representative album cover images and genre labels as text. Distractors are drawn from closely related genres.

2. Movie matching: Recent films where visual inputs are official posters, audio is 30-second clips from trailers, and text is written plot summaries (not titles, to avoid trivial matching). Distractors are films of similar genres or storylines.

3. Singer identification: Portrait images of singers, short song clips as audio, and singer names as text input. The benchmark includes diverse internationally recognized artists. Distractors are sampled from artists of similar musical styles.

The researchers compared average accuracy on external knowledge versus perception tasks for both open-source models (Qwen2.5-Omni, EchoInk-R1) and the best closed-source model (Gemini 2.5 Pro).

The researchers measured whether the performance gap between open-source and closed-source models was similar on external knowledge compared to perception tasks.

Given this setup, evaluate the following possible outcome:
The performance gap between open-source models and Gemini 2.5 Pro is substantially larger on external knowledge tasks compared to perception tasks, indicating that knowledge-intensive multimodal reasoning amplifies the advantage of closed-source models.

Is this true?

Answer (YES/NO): YES